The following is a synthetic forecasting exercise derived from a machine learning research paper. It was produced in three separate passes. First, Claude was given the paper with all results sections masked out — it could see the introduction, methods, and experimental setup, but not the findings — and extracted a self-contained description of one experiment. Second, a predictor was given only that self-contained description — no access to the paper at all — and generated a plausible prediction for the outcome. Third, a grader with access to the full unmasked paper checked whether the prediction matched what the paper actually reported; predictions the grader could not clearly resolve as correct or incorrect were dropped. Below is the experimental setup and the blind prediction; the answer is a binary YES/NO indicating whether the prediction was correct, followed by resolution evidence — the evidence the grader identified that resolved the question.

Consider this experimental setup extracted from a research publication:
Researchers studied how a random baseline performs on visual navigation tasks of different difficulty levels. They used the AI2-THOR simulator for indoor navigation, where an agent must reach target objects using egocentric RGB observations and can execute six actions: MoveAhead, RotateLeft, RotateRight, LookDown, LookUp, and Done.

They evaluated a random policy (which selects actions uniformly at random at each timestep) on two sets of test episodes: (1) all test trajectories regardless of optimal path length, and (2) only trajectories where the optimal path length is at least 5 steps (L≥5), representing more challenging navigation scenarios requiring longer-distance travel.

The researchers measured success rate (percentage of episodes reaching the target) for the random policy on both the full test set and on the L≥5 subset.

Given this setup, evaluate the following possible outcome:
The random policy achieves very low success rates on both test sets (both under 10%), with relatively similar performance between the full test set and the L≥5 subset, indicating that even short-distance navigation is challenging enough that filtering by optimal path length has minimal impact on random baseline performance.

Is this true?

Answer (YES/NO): NO